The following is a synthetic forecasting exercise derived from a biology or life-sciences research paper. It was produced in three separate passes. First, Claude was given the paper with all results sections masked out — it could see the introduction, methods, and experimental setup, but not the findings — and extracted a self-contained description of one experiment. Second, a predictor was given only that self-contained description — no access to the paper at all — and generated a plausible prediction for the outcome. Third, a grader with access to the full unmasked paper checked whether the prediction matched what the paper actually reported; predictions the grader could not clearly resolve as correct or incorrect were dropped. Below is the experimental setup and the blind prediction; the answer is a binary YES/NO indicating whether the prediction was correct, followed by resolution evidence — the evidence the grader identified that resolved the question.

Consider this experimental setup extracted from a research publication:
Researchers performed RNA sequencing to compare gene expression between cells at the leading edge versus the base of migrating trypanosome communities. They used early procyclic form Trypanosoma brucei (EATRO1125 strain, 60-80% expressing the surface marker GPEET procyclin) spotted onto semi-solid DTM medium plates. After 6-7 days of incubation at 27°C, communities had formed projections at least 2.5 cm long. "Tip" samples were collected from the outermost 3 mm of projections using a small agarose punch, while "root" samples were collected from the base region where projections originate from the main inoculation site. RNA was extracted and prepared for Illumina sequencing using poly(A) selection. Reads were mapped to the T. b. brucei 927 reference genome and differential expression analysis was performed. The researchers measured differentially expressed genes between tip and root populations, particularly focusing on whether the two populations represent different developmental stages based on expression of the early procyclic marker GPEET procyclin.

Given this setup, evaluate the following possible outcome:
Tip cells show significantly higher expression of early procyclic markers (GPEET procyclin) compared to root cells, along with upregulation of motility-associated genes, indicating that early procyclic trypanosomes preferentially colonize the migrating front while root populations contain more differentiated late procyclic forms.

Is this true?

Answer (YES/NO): NO